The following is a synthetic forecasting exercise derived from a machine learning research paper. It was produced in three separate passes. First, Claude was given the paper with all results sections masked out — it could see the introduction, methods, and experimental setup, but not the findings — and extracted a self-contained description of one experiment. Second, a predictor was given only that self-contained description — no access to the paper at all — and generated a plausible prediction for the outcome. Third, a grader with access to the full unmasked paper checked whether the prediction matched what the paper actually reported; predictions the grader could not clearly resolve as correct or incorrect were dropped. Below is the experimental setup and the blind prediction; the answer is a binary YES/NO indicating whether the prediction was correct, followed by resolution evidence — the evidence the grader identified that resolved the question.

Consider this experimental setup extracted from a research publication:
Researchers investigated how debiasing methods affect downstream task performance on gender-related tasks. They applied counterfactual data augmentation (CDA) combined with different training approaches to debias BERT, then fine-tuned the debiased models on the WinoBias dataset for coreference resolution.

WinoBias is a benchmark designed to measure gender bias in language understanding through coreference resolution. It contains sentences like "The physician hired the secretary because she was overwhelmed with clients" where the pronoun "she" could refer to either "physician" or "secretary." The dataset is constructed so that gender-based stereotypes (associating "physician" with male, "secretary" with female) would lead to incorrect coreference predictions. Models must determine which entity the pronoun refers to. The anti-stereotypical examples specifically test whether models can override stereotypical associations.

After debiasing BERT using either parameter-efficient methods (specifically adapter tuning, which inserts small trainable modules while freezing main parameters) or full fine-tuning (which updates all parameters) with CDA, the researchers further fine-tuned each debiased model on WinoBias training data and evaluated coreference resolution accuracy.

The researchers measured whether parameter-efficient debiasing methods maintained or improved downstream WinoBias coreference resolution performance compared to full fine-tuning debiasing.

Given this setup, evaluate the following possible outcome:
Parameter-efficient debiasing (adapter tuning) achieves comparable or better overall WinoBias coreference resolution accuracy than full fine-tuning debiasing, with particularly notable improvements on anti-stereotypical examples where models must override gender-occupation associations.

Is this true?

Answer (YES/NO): NO